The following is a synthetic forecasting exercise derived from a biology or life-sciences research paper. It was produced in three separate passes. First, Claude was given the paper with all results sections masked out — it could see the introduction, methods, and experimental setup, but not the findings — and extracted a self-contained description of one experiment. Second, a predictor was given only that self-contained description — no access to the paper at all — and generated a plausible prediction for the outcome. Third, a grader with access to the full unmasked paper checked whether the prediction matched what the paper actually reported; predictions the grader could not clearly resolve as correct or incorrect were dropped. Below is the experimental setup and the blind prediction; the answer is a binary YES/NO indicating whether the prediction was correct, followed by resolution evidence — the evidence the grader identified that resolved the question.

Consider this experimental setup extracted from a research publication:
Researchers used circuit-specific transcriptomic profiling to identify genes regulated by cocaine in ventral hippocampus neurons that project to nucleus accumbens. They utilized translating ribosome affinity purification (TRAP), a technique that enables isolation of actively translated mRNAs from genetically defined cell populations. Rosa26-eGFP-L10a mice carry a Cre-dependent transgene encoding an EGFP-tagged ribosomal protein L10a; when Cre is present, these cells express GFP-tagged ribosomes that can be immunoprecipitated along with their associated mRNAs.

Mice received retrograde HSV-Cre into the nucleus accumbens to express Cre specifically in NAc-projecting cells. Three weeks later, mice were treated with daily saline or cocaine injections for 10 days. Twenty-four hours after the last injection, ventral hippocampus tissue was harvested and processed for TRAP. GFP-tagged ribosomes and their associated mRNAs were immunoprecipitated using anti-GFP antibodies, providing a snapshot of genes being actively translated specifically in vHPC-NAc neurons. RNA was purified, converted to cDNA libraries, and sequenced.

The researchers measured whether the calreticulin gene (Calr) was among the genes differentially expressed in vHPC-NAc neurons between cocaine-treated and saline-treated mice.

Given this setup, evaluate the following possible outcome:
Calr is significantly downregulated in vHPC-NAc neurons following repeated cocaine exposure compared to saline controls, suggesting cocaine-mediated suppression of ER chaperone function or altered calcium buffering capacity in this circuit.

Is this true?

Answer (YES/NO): NO